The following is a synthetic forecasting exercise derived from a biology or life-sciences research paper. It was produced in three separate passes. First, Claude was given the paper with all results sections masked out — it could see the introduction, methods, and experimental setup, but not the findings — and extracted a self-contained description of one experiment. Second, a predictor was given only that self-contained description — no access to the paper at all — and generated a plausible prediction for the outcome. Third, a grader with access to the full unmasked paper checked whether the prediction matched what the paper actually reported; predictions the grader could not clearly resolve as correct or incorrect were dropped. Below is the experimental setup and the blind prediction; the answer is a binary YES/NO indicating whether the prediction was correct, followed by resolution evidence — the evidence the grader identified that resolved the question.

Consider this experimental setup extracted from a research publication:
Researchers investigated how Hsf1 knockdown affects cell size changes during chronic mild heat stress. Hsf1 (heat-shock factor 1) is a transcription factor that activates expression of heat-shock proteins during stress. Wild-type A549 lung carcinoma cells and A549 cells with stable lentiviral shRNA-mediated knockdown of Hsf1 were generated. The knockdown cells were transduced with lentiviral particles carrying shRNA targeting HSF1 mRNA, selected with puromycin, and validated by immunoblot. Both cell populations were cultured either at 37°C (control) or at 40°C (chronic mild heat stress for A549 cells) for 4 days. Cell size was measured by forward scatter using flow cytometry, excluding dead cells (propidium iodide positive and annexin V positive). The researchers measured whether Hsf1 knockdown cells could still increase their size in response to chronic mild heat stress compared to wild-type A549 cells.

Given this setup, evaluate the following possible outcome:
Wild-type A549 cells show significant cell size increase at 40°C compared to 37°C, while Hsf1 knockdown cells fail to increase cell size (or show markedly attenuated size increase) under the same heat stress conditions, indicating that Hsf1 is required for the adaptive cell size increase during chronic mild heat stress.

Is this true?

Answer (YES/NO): YES